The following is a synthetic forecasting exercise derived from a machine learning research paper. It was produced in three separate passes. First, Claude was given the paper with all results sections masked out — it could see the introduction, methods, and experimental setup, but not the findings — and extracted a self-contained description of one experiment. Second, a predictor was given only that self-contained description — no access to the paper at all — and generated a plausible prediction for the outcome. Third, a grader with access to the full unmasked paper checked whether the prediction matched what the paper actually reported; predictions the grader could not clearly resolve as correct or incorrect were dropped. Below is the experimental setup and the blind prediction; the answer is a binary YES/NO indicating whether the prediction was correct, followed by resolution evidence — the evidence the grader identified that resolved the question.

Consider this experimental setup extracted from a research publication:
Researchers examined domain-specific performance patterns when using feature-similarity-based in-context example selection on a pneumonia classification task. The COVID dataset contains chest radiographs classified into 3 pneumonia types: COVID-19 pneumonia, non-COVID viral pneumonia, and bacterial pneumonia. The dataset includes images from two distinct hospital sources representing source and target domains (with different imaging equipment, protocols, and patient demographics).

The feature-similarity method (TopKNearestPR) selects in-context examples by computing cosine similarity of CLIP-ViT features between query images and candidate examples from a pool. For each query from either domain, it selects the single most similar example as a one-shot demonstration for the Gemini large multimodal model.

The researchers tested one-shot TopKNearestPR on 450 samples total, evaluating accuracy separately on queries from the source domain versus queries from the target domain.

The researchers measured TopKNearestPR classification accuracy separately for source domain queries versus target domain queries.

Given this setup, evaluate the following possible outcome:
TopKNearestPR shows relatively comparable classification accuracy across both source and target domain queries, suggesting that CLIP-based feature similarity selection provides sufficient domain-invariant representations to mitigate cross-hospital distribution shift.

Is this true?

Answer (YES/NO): NO